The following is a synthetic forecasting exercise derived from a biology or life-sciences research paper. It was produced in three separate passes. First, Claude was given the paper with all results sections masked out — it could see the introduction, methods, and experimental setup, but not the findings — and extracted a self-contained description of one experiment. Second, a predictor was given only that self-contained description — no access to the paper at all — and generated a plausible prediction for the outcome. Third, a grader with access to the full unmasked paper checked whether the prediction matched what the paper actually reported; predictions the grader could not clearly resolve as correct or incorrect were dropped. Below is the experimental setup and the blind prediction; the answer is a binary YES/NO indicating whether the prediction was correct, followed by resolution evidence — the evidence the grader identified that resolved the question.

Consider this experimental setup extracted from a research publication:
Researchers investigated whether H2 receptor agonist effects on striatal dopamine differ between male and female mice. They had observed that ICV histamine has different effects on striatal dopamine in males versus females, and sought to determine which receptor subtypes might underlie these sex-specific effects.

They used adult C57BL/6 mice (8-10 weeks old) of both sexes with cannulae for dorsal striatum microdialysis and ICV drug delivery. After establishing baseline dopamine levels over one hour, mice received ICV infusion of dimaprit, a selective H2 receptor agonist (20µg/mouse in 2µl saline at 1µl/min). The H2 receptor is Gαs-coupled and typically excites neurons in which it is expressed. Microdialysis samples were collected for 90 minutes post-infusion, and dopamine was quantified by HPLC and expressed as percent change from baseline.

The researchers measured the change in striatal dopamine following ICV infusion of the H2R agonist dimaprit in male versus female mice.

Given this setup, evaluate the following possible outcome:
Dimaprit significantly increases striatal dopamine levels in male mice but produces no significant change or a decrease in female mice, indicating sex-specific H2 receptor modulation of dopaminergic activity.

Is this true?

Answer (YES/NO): NO